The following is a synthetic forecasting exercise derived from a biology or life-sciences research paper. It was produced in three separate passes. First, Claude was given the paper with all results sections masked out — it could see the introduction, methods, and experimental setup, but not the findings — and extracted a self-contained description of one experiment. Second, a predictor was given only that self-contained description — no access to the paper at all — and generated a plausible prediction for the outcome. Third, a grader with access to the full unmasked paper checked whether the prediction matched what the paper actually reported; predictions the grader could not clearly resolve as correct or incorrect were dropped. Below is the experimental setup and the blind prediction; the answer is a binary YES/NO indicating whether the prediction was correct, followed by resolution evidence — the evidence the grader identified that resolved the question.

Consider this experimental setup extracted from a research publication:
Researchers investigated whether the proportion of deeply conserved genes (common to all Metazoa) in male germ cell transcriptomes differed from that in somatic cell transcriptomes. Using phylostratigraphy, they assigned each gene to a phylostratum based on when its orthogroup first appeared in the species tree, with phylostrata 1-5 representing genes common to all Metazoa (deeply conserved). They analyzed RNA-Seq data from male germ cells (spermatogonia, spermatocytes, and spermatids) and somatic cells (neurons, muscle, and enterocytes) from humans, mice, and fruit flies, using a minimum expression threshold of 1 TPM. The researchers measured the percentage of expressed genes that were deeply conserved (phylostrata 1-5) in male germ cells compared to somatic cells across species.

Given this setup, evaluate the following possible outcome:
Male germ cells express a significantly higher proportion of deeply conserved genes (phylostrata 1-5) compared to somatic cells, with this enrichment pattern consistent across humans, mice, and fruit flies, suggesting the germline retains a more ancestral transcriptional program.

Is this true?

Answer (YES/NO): NO